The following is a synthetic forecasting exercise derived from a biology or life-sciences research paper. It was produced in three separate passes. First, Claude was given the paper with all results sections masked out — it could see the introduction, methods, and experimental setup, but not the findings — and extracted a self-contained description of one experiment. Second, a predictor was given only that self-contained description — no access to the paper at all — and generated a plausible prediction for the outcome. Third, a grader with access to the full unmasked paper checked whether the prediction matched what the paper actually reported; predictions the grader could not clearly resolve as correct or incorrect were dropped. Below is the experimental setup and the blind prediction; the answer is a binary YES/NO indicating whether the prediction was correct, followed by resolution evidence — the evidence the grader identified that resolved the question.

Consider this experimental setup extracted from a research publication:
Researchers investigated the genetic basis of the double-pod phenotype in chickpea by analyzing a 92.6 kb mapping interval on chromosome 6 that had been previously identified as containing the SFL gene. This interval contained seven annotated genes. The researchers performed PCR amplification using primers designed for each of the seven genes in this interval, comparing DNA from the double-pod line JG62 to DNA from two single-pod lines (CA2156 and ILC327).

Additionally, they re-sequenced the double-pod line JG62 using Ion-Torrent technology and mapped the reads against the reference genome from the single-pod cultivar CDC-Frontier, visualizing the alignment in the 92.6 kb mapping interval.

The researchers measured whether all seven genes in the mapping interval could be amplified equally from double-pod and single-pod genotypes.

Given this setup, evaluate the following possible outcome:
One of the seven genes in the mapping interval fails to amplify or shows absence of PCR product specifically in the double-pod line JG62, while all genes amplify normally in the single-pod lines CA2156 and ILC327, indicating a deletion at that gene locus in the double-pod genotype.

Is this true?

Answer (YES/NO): YES